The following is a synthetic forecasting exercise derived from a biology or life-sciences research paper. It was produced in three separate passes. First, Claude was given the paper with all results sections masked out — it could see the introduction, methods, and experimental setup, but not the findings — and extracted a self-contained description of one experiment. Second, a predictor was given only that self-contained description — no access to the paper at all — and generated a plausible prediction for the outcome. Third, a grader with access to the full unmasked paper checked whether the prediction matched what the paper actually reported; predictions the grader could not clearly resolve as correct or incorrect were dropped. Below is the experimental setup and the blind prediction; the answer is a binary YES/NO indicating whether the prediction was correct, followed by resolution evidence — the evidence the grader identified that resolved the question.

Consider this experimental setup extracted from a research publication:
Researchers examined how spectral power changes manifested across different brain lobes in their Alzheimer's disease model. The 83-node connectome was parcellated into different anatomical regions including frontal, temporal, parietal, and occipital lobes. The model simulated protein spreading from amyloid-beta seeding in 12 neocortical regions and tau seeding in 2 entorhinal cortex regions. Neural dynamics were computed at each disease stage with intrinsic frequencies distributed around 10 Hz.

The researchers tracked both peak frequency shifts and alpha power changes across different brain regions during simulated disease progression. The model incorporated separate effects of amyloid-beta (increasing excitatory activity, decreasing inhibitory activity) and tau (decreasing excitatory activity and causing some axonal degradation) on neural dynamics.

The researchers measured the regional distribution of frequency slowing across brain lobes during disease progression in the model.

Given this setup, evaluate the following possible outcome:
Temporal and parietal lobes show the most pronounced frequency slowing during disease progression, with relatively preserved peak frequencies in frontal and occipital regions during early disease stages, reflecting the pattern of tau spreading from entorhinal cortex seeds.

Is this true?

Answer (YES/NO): NO